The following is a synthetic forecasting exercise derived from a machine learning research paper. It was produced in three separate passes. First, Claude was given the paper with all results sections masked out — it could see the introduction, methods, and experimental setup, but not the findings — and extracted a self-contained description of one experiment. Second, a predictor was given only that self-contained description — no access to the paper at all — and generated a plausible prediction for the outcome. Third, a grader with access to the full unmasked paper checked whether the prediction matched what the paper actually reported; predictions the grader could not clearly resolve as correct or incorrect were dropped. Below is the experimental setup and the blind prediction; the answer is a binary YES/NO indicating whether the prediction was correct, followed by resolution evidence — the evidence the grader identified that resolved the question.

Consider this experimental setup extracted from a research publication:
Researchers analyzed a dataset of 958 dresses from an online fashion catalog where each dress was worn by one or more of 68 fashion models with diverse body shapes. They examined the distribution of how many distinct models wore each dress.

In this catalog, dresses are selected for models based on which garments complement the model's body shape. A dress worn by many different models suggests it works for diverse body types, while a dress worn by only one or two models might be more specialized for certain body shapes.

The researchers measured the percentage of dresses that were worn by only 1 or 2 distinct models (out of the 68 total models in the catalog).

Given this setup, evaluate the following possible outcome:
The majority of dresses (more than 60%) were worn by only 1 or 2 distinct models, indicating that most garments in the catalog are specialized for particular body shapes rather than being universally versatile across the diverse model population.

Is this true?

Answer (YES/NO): NO